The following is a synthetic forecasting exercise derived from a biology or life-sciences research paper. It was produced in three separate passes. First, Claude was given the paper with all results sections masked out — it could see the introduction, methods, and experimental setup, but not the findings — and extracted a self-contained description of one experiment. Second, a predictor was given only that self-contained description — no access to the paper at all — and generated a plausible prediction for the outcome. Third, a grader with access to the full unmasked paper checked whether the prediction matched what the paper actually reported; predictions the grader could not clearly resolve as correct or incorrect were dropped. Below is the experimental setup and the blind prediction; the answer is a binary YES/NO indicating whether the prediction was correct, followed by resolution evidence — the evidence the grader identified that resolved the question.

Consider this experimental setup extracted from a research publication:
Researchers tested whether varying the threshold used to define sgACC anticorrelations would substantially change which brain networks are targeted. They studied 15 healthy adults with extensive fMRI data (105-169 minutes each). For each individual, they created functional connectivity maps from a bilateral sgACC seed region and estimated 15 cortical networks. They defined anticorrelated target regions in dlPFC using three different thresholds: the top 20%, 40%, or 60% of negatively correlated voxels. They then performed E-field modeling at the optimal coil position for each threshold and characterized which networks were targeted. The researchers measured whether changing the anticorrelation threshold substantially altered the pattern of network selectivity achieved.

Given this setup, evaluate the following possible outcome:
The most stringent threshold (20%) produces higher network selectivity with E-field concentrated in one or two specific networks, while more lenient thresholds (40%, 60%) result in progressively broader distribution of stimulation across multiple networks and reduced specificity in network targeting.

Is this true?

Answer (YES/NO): NO